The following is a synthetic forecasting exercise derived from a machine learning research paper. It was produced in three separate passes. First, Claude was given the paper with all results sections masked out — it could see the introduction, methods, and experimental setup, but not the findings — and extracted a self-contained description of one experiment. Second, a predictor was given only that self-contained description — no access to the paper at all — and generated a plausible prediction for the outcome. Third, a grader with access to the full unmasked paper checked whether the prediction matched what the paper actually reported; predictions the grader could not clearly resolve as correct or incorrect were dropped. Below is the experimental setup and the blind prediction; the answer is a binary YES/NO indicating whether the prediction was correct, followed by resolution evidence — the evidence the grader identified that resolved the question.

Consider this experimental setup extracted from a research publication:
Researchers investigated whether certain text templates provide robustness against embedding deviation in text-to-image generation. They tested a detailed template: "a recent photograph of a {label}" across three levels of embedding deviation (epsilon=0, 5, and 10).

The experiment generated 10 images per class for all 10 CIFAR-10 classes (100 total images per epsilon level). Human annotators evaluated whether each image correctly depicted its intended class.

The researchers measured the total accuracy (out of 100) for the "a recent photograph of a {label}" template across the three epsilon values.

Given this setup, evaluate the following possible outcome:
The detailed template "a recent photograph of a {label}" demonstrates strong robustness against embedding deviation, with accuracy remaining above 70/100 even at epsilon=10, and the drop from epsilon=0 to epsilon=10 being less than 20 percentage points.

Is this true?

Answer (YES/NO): NO